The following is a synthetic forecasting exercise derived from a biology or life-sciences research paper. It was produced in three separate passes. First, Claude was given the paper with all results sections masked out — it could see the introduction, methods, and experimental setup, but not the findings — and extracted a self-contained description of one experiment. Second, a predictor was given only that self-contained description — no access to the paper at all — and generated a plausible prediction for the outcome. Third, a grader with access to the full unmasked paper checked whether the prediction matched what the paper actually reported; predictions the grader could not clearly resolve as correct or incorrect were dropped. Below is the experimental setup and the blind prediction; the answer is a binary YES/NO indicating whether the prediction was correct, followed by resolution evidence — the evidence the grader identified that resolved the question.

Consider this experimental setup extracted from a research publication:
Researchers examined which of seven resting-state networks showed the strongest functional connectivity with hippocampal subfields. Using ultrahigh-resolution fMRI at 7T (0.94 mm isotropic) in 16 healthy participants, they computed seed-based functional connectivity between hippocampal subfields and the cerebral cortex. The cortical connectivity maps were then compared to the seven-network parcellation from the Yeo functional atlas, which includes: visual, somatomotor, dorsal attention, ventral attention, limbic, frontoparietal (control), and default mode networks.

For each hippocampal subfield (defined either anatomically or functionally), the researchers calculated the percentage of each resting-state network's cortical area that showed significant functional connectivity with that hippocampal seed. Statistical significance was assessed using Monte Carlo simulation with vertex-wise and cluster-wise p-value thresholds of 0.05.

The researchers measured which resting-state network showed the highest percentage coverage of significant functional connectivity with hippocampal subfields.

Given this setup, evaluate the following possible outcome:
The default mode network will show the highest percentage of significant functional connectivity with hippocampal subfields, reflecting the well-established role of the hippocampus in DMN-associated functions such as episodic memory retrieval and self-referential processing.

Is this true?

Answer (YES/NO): NO